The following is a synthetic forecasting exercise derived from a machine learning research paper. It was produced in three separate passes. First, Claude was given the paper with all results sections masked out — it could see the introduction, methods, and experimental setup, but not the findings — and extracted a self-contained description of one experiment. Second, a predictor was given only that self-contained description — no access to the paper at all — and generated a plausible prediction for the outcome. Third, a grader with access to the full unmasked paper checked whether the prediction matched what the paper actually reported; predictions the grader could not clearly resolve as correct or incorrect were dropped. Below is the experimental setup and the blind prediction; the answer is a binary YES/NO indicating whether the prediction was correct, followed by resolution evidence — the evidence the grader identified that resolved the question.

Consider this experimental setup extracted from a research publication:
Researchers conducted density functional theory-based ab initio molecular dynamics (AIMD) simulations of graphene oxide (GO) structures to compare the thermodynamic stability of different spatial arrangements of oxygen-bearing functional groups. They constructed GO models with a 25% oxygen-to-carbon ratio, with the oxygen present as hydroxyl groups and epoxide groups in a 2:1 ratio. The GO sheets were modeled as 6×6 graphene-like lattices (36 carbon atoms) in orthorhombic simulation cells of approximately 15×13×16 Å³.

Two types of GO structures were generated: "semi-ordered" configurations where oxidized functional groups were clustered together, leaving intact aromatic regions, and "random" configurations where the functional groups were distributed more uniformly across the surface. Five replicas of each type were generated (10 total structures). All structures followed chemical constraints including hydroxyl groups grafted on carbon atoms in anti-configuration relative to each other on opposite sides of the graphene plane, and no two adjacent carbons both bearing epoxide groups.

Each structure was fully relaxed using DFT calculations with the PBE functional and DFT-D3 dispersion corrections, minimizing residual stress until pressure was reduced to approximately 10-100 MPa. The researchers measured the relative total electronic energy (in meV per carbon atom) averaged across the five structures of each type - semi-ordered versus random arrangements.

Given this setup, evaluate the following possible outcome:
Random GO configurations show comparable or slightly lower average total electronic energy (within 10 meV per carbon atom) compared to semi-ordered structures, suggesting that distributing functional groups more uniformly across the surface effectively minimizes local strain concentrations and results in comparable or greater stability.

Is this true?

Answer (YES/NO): NO